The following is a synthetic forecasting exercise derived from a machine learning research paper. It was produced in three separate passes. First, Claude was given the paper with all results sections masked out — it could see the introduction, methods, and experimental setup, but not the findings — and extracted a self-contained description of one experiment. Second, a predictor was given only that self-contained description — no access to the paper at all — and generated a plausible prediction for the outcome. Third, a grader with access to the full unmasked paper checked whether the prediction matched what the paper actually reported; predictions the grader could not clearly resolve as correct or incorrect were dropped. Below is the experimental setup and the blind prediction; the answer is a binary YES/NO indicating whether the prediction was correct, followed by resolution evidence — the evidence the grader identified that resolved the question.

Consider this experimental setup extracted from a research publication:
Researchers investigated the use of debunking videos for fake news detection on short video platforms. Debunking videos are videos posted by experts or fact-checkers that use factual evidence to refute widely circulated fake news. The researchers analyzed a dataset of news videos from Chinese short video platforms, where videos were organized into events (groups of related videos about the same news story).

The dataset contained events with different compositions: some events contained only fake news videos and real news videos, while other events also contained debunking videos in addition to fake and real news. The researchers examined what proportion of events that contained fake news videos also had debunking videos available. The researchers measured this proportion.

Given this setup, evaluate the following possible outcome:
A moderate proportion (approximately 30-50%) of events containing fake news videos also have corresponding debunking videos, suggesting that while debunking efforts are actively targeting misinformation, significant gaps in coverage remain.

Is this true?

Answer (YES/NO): NO